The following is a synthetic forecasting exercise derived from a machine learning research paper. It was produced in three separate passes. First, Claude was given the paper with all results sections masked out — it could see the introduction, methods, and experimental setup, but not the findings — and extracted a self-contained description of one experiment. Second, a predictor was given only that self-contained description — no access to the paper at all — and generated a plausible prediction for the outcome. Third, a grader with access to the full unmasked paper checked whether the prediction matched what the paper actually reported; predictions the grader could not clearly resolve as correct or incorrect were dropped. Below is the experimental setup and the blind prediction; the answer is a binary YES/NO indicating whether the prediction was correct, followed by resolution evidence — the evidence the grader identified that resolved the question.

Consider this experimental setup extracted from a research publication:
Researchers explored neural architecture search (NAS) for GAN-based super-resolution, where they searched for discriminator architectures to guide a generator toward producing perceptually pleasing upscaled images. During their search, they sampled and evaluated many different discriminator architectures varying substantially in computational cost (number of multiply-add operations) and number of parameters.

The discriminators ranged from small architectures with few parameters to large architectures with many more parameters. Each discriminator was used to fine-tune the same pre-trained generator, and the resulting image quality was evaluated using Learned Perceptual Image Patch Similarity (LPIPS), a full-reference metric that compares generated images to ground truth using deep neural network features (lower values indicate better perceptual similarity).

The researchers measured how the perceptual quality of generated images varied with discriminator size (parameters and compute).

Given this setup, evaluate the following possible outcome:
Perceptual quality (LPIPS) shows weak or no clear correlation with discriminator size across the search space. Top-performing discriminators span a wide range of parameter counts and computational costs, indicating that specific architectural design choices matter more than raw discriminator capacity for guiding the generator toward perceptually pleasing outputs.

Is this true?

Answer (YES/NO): YES